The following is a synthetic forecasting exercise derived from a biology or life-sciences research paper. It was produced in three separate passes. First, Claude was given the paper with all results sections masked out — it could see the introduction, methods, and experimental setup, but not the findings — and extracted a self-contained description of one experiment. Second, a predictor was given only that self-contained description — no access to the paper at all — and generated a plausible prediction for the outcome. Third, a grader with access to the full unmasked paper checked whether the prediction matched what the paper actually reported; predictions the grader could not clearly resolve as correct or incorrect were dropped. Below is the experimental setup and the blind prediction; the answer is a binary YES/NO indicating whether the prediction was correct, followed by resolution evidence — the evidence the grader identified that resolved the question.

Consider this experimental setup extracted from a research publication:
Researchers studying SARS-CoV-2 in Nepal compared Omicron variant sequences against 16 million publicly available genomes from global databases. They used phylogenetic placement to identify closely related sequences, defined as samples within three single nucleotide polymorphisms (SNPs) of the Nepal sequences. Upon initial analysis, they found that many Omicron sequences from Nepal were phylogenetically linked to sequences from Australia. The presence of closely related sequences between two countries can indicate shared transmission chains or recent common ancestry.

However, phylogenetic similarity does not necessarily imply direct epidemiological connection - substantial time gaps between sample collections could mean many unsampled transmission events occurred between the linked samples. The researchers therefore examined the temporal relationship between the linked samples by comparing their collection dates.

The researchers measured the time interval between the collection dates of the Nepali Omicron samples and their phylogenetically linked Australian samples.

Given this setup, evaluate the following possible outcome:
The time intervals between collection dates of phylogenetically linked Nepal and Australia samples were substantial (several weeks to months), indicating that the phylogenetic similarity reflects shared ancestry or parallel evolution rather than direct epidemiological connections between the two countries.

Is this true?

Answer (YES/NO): YES